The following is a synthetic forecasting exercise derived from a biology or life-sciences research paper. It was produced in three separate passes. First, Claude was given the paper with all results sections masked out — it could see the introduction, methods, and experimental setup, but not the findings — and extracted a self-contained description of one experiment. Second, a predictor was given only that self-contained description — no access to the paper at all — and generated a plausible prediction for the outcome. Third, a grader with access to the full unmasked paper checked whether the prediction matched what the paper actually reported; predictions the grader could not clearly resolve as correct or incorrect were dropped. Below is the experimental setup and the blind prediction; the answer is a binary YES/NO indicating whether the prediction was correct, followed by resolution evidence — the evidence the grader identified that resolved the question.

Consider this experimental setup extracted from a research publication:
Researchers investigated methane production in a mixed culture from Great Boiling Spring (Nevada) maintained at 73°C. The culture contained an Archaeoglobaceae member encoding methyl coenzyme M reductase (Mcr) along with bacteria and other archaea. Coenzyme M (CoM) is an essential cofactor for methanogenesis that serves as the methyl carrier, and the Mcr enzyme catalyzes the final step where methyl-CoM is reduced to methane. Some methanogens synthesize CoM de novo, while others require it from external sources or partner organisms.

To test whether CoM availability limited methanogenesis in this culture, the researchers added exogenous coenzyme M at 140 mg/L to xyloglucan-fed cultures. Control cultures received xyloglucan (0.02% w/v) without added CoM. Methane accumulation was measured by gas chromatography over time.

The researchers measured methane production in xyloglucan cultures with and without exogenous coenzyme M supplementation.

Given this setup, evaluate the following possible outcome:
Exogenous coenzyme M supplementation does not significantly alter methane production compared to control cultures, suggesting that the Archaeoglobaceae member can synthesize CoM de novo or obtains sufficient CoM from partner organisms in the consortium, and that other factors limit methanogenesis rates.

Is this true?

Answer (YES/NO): YES